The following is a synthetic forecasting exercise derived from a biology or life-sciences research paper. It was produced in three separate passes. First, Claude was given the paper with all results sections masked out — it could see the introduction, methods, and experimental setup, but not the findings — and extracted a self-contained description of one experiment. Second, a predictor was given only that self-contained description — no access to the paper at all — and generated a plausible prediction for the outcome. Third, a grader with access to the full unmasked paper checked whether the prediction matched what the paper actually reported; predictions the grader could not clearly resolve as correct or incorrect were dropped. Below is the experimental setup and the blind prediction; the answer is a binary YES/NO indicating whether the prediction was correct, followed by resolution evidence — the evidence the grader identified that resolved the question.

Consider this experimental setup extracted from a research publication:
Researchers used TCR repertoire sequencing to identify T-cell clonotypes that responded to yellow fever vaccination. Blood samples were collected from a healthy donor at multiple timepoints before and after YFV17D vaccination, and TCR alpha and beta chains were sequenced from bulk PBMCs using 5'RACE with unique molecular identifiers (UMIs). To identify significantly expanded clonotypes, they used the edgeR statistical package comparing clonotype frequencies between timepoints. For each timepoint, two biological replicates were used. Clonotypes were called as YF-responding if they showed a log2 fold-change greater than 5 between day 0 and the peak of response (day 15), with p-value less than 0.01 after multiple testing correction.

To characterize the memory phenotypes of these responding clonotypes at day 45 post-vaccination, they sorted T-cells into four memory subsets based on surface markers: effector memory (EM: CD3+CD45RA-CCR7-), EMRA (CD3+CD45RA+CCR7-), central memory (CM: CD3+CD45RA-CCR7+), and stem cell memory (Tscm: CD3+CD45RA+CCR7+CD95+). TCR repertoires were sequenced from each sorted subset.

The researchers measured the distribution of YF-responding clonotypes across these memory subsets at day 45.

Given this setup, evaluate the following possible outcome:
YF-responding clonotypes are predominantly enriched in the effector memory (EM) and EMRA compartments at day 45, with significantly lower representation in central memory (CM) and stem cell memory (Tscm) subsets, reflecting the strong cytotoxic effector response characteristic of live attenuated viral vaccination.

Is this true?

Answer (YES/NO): NO